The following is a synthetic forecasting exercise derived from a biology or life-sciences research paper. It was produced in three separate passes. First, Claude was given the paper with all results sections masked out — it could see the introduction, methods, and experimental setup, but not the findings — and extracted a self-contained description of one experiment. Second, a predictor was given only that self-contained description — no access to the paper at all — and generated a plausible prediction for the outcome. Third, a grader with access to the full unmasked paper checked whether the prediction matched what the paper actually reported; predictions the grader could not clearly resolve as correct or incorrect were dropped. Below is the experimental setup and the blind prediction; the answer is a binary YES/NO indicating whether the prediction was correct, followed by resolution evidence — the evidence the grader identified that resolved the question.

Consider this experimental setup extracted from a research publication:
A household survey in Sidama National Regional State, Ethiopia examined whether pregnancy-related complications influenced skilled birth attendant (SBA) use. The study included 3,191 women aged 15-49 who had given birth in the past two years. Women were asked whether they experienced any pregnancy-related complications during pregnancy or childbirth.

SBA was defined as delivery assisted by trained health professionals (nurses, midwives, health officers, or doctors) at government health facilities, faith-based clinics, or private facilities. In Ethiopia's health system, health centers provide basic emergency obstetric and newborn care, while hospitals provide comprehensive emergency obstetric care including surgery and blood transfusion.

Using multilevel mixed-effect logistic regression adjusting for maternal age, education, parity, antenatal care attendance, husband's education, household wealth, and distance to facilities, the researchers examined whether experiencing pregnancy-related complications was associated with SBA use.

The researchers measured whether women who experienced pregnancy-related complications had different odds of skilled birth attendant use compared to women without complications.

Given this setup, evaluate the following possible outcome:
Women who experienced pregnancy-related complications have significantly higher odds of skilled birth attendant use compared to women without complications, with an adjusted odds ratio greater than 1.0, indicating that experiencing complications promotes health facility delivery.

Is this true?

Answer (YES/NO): YES